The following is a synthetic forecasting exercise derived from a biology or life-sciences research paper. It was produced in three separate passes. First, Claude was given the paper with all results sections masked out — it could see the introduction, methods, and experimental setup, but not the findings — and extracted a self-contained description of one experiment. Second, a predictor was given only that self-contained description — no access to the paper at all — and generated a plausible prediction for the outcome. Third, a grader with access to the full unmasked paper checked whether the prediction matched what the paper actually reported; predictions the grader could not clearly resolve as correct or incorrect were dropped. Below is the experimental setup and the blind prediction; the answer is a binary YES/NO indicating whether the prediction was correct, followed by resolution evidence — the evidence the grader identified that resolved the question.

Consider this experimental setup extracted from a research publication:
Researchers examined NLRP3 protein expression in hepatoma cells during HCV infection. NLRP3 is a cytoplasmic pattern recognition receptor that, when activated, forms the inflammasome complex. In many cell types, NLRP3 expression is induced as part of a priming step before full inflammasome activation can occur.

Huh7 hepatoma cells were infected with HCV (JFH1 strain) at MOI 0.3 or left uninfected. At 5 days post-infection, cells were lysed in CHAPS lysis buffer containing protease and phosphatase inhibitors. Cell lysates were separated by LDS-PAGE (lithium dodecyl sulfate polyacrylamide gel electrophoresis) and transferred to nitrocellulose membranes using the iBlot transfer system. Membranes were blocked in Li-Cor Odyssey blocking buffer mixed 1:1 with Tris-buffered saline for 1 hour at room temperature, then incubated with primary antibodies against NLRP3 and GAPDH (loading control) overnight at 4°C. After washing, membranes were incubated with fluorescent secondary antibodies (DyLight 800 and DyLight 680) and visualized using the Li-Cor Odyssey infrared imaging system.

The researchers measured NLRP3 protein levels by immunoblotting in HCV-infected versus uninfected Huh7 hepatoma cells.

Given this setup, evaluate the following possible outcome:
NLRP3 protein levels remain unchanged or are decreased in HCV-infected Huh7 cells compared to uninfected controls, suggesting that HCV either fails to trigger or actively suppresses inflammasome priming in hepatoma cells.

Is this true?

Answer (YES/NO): NO